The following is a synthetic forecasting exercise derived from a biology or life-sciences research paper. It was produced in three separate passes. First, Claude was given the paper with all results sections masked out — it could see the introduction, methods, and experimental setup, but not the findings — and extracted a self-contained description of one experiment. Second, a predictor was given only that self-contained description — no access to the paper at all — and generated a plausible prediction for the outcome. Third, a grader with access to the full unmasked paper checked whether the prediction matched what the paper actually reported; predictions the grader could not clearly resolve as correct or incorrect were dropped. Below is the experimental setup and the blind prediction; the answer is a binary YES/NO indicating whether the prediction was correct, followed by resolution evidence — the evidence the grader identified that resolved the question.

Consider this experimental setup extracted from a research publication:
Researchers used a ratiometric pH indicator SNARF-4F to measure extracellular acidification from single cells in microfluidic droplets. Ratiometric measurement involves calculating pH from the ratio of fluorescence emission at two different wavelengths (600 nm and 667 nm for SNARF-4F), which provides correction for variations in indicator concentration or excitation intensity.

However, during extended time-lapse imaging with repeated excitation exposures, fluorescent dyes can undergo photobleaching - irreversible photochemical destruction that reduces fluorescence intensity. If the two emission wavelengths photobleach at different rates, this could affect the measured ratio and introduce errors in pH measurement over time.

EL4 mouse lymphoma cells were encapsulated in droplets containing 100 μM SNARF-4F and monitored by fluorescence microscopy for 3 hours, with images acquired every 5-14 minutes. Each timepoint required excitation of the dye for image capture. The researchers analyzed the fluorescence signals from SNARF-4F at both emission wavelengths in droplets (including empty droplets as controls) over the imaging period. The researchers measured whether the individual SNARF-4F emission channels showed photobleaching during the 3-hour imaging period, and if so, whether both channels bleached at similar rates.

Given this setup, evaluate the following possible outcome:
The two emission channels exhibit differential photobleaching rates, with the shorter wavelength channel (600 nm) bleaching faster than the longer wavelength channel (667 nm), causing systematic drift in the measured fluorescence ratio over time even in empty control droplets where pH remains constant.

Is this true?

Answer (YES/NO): NO